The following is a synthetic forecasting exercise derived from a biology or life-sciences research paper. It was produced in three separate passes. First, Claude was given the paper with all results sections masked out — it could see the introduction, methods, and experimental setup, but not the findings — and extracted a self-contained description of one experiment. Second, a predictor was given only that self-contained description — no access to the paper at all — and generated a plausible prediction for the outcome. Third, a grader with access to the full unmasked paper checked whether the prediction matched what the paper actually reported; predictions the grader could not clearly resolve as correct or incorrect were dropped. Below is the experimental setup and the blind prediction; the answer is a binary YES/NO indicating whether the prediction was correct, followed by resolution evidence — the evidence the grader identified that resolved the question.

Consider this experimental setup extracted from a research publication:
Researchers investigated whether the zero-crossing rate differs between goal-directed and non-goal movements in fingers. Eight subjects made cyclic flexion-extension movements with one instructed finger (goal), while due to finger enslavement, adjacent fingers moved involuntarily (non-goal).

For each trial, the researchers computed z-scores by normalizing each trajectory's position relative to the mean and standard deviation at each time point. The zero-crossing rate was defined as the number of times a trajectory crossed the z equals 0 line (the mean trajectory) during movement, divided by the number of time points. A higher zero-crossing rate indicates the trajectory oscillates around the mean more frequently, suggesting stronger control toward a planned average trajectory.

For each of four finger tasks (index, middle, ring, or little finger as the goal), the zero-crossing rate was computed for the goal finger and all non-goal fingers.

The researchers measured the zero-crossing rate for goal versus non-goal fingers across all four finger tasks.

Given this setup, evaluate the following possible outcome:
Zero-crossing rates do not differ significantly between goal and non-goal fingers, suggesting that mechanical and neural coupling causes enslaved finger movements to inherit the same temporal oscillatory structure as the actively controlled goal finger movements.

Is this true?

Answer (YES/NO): NO